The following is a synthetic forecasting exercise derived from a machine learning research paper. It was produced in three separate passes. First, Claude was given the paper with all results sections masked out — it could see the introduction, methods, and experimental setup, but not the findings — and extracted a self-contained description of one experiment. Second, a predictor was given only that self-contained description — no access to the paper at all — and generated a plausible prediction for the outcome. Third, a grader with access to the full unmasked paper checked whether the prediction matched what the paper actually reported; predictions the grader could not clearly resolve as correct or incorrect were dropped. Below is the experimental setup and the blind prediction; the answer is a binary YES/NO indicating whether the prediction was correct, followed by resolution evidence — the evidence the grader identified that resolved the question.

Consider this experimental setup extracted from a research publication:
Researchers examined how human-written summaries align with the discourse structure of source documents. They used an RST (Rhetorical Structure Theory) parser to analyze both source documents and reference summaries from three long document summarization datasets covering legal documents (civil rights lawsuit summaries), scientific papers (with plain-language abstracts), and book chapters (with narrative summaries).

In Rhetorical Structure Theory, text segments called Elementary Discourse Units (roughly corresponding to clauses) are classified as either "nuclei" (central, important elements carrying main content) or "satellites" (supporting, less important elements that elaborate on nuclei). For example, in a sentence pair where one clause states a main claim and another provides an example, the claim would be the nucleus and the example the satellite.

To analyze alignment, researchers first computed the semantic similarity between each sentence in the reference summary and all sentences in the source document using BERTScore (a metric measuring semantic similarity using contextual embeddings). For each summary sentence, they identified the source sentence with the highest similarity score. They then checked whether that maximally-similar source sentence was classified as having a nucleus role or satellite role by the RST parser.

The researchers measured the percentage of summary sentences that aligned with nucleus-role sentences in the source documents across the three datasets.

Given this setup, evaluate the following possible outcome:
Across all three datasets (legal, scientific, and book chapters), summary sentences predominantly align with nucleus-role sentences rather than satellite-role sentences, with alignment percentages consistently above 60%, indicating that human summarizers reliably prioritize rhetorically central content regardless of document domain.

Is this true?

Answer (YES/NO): YES